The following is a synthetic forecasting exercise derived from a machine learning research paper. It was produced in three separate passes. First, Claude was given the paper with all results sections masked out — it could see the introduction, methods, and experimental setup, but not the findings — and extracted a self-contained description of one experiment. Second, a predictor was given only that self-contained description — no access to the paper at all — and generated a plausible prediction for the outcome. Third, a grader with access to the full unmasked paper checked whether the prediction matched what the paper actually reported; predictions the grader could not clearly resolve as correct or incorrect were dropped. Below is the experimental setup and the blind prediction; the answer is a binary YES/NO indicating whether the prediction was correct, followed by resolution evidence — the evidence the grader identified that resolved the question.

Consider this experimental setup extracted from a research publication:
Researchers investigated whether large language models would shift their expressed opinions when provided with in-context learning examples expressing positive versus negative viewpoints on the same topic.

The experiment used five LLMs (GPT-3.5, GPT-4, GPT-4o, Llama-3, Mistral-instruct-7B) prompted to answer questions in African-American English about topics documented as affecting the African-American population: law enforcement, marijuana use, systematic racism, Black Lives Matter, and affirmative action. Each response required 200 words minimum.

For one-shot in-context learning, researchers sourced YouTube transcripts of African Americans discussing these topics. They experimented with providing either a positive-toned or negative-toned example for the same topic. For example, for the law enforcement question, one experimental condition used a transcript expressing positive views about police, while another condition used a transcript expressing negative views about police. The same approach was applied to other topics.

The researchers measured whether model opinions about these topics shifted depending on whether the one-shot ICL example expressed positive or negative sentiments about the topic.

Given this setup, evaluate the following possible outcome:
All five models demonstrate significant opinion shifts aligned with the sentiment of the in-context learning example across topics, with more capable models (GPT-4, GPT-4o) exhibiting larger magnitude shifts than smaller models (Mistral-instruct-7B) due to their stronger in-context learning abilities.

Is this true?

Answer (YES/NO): NO